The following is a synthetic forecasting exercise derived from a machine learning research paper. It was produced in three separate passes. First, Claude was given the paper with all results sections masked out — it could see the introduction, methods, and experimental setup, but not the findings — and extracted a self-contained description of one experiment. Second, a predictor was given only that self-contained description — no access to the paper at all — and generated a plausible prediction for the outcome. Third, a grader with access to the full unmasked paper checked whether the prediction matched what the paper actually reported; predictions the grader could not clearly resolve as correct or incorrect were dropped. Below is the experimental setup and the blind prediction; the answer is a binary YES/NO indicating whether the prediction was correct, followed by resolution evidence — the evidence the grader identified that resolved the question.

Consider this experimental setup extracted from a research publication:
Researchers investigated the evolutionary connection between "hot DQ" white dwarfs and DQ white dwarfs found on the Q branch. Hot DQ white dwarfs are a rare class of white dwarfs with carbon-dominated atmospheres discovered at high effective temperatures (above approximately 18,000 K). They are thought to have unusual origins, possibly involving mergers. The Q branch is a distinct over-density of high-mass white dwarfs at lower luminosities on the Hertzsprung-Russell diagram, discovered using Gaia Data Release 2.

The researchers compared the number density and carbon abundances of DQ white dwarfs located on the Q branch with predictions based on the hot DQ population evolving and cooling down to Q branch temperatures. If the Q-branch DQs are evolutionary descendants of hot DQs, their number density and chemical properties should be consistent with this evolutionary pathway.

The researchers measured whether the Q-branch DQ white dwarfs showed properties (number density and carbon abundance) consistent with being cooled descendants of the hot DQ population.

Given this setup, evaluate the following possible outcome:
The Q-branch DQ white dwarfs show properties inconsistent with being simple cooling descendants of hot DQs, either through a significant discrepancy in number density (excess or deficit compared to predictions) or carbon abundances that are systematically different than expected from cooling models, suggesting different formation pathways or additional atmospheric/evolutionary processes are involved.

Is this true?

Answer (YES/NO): NO